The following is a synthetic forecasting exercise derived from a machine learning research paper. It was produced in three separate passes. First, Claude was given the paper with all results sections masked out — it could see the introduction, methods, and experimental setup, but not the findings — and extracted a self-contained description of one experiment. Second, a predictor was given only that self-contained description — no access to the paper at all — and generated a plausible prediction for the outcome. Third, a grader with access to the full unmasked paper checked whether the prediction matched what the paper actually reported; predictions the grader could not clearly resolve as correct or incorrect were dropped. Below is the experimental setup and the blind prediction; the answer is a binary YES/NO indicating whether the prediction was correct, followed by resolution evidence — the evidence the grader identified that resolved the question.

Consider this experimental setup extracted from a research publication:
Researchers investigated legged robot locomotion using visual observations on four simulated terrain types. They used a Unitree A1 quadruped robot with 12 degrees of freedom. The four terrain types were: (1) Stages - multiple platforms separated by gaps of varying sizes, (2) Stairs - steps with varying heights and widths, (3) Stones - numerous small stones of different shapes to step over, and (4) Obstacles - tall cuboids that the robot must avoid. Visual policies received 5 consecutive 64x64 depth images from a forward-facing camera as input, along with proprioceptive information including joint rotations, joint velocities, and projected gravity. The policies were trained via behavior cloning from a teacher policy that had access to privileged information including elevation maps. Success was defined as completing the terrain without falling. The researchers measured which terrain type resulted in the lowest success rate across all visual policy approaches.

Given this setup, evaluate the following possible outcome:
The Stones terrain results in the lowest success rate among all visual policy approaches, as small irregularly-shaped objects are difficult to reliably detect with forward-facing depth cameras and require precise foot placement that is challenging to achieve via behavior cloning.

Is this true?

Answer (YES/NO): YES